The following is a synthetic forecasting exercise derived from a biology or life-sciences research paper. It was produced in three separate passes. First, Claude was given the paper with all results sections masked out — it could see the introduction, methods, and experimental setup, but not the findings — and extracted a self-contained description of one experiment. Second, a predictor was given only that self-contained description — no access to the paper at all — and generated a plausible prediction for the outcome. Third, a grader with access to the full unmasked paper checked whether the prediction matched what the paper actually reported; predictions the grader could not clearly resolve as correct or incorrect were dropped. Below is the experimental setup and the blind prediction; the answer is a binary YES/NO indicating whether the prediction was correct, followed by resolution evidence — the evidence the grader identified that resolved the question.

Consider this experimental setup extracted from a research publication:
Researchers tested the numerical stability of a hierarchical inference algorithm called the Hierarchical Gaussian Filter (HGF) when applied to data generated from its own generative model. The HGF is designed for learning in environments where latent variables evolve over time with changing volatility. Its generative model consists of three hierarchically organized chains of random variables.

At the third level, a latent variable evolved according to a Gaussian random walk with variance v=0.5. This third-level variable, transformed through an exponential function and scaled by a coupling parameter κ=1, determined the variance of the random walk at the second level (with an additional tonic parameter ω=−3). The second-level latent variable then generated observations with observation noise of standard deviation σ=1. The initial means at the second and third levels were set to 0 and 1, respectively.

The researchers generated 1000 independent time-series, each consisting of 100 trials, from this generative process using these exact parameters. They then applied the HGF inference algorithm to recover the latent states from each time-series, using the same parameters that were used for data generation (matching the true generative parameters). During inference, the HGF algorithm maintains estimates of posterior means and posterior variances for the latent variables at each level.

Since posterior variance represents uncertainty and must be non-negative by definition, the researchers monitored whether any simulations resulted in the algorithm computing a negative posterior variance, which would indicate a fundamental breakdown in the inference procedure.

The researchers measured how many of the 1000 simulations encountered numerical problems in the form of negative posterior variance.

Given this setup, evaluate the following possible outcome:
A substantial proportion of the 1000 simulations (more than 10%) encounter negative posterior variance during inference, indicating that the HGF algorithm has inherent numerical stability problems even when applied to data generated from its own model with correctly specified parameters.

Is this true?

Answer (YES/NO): NO